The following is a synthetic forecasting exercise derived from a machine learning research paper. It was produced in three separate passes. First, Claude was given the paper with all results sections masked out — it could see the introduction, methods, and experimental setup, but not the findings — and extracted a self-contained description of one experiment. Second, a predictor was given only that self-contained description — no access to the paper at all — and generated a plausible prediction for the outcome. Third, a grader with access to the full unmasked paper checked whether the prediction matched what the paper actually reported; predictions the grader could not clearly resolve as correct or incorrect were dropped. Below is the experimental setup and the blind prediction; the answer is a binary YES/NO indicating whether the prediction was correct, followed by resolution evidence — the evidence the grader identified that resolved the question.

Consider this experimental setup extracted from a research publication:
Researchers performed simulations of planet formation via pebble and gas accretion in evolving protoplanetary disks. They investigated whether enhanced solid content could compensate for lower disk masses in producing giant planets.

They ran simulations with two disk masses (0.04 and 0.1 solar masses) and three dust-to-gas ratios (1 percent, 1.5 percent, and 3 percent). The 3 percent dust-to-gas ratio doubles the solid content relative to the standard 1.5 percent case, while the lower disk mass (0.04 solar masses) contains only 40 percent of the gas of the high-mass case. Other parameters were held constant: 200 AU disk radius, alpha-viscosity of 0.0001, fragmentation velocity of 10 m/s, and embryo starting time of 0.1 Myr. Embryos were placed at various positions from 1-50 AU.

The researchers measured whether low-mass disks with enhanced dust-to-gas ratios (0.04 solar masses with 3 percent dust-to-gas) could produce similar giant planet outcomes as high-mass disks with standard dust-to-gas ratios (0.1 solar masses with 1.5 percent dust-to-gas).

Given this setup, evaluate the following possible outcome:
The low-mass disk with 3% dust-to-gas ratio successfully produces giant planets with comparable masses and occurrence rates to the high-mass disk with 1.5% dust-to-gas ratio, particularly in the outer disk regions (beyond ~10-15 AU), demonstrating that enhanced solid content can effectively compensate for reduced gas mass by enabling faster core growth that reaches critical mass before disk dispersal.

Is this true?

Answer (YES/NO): NO